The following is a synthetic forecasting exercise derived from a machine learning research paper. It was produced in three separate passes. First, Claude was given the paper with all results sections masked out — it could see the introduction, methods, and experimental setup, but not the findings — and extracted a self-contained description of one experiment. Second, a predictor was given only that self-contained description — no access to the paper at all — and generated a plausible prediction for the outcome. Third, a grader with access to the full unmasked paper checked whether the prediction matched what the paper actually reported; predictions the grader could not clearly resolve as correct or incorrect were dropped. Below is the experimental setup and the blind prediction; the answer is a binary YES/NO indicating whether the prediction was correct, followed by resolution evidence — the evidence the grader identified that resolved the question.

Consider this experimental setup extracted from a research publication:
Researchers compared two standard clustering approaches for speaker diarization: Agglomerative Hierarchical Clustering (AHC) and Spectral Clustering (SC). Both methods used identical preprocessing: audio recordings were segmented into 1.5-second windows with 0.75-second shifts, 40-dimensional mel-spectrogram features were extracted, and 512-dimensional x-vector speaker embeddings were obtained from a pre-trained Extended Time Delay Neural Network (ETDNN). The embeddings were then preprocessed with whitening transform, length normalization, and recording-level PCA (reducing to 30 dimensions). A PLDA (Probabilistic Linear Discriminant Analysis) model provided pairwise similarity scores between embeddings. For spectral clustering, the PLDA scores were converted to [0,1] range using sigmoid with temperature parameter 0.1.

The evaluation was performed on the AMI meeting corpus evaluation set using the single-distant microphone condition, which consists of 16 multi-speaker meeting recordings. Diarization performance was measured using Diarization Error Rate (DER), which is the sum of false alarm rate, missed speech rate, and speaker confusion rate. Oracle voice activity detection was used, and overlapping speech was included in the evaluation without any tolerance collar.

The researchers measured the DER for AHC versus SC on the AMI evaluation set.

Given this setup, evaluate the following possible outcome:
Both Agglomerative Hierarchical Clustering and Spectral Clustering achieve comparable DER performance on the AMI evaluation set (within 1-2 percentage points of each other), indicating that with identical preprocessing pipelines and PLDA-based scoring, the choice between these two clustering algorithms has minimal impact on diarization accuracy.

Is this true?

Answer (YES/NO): NO